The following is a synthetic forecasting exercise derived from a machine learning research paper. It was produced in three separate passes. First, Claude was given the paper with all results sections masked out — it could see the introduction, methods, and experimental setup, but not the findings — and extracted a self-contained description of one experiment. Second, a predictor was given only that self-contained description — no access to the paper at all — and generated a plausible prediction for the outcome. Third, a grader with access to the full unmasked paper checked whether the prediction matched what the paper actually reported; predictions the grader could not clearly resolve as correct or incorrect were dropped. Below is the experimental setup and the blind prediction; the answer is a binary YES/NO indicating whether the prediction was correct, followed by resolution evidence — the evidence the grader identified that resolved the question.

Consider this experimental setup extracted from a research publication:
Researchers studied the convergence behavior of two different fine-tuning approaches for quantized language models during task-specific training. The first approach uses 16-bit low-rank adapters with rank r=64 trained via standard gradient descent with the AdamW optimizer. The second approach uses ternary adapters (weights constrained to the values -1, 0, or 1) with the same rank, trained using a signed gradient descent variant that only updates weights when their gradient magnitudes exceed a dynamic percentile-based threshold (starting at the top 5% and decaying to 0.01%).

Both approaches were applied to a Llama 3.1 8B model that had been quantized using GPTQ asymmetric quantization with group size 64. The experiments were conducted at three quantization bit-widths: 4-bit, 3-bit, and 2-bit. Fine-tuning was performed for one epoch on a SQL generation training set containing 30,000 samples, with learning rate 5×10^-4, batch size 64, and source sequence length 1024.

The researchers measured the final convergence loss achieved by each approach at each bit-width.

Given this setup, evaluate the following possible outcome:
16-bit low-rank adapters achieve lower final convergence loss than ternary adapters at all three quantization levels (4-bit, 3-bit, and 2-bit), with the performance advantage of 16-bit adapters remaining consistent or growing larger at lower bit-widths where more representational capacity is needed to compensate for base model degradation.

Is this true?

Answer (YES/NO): YES